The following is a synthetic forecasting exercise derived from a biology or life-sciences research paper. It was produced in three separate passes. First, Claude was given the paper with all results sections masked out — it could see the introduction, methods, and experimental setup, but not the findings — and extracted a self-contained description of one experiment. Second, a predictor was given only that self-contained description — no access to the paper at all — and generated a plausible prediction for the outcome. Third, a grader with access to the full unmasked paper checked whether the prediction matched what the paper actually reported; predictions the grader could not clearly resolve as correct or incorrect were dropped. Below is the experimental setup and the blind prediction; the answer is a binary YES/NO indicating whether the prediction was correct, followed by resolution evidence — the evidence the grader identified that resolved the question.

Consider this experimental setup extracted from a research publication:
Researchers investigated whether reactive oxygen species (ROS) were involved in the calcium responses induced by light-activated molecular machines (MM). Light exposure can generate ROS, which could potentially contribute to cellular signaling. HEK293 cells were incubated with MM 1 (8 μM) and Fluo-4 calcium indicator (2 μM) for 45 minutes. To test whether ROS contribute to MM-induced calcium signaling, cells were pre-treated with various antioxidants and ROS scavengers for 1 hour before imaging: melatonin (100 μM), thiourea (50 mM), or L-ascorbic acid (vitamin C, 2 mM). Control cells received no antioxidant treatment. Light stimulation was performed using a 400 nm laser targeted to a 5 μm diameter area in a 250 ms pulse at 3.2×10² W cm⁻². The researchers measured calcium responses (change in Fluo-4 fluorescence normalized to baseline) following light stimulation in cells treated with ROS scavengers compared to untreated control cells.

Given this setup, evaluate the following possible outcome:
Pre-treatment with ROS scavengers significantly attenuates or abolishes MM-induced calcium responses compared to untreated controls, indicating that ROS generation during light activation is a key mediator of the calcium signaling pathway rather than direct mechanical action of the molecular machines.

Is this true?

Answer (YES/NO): NO